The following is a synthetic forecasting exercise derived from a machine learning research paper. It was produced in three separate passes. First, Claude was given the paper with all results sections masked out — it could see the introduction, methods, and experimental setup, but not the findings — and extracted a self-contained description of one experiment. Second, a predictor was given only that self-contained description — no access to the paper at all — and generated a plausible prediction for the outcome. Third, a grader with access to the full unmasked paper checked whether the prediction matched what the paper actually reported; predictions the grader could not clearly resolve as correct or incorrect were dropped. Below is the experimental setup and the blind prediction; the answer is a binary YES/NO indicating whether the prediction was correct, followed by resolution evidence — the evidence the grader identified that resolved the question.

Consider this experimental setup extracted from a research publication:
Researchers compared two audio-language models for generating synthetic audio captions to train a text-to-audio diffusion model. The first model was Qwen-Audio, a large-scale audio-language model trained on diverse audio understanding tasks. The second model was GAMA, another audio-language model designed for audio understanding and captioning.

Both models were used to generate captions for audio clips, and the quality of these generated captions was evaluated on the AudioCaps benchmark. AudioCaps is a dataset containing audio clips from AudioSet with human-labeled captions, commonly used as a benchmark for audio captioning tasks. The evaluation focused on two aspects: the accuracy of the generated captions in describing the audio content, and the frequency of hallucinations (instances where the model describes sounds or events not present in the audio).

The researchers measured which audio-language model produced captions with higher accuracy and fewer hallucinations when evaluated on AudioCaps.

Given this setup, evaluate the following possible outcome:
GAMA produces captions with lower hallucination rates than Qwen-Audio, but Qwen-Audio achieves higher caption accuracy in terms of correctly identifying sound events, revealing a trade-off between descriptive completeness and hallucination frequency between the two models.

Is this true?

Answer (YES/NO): NO